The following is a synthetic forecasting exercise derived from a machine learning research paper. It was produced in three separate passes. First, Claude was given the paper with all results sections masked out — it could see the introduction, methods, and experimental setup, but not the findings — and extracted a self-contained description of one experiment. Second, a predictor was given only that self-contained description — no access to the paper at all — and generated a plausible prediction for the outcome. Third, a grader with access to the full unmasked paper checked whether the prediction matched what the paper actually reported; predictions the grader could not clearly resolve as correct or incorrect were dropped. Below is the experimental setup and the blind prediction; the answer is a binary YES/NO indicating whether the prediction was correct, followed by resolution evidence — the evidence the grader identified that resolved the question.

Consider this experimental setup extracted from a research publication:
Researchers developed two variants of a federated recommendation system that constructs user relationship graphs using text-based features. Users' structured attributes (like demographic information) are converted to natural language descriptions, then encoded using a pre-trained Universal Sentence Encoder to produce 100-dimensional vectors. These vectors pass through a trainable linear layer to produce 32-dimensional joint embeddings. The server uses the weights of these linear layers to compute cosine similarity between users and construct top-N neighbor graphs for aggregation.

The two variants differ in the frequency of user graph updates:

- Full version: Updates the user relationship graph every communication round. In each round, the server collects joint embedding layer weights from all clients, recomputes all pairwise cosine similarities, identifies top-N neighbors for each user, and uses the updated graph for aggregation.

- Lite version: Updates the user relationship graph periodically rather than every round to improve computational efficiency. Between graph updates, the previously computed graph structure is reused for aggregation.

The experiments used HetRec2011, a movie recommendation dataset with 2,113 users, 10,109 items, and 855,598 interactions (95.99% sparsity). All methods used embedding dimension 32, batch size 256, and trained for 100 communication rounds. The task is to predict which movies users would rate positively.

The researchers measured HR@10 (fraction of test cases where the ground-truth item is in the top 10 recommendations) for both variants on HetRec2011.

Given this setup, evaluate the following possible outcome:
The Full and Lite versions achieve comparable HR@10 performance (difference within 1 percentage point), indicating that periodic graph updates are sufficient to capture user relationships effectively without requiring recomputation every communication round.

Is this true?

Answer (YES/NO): YES